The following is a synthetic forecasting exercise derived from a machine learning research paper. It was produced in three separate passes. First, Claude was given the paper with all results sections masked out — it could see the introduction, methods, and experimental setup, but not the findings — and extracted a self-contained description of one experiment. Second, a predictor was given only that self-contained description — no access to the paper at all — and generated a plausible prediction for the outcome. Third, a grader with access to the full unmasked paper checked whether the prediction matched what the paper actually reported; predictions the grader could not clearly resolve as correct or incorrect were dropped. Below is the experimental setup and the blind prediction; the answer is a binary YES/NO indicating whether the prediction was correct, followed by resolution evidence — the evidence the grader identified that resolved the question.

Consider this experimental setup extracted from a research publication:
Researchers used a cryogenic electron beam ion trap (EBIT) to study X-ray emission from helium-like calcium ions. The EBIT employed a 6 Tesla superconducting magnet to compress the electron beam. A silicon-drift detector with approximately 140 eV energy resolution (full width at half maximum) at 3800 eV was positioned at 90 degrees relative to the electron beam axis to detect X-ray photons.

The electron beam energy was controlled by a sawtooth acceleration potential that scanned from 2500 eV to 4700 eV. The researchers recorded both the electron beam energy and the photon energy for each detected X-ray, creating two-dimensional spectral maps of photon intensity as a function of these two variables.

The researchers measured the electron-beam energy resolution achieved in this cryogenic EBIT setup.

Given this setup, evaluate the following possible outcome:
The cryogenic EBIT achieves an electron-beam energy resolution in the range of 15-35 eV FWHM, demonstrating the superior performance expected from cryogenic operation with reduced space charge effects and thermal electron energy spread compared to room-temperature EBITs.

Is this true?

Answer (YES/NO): NO